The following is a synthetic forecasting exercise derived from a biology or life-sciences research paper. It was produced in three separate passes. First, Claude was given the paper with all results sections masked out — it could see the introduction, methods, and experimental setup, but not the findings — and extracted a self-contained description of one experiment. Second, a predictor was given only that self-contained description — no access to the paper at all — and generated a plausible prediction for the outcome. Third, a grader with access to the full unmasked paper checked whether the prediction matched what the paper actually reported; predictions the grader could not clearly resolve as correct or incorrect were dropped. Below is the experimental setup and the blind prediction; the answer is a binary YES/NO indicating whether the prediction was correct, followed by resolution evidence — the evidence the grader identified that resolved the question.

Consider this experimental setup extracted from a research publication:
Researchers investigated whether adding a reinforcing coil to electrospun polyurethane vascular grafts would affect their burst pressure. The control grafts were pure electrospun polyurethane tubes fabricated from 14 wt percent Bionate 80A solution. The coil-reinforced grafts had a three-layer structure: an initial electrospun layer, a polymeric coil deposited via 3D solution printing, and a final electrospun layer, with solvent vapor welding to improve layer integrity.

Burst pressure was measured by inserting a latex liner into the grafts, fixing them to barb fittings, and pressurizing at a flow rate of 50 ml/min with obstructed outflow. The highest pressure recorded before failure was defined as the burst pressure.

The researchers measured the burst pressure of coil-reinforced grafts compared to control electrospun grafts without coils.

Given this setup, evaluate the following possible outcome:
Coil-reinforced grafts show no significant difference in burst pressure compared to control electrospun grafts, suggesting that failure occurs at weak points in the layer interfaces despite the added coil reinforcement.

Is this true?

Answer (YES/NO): NO